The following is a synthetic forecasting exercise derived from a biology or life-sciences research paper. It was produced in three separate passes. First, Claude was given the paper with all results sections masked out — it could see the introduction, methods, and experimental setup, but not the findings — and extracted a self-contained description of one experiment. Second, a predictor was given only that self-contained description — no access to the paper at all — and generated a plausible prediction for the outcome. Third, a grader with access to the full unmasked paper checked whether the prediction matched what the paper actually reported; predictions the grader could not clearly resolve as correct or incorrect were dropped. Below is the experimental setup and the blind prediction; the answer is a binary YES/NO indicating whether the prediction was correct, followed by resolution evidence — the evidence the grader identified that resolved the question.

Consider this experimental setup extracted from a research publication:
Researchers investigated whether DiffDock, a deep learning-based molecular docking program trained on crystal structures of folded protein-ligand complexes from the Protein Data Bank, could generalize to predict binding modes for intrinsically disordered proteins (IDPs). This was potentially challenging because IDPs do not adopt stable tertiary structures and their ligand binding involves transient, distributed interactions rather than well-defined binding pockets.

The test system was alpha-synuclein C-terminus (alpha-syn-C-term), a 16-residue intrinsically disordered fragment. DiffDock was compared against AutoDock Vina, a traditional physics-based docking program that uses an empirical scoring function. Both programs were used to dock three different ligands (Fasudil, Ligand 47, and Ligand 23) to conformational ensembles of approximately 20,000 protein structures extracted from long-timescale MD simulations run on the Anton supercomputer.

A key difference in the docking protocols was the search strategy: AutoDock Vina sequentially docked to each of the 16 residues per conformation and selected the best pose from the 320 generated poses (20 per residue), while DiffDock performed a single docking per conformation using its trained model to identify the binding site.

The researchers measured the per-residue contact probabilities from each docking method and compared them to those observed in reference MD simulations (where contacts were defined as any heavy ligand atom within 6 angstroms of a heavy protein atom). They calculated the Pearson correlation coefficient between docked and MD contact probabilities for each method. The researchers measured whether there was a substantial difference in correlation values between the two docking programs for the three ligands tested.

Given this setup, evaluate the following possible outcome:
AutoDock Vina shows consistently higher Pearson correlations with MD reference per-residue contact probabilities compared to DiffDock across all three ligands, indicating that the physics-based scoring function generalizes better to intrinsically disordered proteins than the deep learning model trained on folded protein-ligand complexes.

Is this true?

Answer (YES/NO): YES